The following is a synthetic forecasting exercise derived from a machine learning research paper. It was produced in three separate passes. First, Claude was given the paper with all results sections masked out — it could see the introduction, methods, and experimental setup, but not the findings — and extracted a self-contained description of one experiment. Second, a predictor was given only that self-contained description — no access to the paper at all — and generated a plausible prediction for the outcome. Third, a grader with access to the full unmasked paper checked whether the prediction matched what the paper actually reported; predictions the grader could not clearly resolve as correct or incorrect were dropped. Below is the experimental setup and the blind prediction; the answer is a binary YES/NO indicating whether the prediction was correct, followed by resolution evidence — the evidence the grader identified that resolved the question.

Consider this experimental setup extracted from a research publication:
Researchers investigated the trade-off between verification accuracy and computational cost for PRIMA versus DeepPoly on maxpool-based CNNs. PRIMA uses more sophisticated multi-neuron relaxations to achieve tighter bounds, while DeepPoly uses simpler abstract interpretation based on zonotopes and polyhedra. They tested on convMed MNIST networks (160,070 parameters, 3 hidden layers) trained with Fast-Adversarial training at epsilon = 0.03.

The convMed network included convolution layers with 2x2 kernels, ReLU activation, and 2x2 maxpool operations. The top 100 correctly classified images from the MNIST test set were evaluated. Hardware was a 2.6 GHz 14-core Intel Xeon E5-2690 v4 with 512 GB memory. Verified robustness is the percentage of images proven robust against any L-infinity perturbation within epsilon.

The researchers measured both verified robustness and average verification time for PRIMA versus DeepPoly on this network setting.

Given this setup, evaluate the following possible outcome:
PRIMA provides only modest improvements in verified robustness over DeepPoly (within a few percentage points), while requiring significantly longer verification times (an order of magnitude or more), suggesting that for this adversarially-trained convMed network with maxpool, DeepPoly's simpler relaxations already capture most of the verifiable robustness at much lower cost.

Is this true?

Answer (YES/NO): NO